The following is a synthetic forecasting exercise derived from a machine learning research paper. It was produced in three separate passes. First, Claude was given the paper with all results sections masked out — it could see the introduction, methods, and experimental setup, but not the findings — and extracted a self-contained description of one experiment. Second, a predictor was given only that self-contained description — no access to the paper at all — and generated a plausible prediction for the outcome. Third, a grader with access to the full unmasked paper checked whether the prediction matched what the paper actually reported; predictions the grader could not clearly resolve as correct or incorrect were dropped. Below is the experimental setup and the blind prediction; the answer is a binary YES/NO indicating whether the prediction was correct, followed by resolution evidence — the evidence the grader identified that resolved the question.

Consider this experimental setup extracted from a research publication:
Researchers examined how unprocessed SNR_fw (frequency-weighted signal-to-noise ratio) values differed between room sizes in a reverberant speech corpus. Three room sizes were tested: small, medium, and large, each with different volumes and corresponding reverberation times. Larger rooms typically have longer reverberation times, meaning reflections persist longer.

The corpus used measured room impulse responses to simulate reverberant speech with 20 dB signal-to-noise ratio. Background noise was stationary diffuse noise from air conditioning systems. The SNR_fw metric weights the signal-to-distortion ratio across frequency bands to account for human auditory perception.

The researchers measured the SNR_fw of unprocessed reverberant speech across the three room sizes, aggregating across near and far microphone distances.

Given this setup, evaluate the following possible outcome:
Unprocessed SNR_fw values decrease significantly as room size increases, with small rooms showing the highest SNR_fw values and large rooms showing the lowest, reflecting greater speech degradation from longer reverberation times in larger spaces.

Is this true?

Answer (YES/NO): YES